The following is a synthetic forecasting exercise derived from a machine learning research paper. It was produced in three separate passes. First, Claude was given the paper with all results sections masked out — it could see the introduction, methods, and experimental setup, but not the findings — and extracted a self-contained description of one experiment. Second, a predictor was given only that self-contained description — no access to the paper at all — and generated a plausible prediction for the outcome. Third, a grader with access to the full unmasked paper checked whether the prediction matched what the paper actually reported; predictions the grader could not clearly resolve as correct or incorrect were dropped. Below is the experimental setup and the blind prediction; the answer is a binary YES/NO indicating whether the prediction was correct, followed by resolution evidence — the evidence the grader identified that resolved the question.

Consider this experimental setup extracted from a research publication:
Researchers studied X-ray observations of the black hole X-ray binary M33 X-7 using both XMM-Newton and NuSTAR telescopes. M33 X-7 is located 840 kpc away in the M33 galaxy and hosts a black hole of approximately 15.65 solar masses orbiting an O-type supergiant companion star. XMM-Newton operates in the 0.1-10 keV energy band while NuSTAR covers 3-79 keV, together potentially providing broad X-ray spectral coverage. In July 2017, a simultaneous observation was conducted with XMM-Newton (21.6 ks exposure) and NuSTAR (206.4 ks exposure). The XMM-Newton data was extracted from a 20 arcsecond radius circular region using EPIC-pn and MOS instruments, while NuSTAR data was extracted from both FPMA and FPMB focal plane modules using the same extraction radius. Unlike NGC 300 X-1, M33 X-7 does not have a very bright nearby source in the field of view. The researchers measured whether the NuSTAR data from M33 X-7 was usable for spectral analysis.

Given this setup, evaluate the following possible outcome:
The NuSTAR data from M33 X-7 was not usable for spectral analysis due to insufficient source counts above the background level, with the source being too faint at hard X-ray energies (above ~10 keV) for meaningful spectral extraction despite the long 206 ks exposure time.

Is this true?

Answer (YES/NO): NO